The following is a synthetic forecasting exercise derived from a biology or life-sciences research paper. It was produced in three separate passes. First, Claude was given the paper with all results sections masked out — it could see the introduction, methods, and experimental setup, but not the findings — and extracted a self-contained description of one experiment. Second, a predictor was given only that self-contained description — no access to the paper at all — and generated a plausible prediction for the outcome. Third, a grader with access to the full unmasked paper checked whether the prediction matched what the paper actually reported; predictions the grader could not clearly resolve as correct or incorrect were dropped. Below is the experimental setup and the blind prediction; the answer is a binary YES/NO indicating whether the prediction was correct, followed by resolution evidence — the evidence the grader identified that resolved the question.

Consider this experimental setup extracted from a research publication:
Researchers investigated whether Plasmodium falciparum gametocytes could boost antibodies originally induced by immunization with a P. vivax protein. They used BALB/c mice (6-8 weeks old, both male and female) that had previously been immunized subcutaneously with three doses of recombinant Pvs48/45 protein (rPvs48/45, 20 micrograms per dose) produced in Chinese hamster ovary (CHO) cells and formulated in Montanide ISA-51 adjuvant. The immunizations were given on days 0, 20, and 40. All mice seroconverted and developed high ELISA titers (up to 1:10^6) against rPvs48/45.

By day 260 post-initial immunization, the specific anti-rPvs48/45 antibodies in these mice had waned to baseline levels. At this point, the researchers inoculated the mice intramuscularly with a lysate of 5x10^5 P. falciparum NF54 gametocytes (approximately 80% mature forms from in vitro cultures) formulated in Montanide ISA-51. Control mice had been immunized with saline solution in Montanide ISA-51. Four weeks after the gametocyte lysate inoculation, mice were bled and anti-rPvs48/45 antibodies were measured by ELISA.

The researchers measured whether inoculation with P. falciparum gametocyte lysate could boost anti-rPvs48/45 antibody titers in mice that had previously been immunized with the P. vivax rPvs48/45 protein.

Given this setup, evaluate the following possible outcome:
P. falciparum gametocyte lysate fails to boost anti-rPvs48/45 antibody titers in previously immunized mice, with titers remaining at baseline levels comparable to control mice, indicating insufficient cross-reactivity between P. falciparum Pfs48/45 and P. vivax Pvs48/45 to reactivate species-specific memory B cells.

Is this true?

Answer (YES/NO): NO